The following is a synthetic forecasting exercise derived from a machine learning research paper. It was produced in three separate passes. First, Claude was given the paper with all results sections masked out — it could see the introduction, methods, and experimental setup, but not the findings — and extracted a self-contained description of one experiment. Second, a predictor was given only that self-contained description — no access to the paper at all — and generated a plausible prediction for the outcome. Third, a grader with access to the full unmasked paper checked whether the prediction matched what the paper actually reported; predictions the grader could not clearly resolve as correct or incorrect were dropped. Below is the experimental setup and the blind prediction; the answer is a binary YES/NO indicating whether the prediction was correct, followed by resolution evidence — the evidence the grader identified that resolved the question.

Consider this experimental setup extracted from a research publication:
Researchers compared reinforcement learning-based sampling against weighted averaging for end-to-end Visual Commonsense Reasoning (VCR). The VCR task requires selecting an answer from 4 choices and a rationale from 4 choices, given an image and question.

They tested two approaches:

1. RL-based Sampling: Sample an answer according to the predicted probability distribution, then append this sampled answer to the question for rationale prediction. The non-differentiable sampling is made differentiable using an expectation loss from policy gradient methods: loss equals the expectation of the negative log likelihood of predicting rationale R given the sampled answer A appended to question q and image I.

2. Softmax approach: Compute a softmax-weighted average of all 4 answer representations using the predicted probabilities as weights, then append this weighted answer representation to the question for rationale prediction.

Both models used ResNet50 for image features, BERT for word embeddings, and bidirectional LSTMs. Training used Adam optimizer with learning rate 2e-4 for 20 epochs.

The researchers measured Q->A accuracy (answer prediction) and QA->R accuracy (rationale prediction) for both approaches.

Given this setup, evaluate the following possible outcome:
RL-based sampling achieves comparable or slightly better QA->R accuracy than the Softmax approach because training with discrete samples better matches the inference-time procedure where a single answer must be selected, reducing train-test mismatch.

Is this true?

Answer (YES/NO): NO